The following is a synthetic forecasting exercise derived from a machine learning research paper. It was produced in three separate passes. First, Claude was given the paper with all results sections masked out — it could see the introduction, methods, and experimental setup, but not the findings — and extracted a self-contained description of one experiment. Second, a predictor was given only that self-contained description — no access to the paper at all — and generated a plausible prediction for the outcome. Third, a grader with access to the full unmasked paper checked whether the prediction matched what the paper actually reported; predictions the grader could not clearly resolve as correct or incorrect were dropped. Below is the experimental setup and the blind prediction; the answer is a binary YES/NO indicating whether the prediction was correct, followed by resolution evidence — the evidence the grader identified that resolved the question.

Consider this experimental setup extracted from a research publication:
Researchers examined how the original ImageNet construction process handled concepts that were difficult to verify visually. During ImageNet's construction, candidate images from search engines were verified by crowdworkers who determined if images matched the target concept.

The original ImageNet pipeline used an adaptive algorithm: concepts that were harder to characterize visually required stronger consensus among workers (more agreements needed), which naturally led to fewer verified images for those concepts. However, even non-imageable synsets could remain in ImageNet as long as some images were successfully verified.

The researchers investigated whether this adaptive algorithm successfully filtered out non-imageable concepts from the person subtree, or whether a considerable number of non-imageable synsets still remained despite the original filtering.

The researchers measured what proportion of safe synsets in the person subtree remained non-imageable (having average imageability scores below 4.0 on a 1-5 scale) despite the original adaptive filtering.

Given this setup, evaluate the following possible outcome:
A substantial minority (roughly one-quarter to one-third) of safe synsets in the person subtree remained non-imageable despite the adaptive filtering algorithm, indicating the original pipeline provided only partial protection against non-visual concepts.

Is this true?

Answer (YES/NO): NO